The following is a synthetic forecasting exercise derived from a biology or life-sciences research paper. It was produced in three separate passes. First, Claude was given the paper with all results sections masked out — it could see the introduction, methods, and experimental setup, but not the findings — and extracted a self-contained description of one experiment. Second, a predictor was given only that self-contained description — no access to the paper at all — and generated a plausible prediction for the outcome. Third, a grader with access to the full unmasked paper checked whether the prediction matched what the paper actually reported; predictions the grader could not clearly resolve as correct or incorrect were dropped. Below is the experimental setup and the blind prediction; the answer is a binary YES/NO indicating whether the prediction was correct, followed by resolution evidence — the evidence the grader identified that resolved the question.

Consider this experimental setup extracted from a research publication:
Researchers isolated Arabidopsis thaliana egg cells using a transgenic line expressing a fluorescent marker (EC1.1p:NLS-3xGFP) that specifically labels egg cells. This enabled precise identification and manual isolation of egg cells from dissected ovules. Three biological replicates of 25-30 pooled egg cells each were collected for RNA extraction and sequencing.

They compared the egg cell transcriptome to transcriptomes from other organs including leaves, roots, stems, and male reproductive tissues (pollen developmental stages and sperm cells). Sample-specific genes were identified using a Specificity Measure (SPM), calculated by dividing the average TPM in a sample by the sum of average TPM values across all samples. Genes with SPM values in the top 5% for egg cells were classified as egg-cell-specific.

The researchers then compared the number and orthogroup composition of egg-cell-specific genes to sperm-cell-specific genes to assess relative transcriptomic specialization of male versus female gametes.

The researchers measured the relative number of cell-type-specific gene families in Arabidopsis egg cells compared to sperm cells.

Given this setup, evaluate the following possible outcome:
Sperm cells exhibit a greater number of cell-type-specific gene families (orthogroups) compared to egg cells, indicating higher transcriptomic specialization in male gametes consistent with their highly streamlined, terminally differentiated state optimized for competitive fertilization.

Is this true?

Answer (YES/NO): YES